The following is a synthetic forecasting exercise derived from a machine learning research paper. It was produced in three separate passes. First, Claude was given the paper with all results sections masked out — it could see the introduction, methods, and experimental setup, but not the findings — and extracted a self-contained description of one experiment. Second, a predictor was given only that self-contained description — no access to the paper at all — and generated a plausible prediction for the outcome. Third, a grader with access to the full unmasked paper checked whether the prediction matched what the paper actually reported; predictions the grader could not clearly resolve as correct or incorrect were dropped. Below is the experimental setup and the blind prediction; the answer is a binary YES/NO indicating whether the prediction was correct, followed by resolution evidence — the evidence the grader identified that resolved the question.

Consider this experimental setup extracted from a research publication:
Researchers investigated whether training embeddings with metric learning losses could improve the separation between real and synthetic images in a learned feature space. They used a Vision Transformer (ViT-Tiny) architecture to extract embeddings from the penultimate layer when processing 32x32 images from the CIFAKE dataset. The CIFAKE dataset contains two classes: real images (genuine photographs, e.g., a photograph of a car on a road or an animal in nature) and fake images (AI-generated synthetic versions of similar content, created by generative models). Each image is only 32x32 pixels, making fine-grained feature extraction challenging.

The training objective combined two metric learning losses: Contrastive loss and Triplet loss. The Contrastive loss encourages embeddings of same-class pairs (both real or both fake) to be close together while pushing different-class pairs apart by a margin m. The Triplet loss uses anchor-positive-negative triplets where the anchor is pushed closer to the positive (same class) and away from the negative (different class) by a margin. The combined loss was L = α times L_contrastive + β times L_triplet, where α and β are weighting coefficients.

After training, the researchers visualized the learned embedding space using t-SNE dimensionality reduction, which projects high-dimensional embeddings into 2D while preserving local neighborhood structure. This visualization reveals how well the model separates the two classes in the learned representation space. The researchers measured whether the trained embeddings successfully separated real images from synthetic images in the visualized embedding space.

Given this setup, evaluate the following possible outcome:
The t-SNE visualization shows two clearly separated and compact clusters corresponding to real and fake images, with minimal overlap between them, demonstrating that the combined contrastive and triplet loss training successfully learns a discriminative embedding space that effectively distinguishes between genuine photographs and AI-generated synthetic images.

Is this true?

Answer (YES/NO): NO